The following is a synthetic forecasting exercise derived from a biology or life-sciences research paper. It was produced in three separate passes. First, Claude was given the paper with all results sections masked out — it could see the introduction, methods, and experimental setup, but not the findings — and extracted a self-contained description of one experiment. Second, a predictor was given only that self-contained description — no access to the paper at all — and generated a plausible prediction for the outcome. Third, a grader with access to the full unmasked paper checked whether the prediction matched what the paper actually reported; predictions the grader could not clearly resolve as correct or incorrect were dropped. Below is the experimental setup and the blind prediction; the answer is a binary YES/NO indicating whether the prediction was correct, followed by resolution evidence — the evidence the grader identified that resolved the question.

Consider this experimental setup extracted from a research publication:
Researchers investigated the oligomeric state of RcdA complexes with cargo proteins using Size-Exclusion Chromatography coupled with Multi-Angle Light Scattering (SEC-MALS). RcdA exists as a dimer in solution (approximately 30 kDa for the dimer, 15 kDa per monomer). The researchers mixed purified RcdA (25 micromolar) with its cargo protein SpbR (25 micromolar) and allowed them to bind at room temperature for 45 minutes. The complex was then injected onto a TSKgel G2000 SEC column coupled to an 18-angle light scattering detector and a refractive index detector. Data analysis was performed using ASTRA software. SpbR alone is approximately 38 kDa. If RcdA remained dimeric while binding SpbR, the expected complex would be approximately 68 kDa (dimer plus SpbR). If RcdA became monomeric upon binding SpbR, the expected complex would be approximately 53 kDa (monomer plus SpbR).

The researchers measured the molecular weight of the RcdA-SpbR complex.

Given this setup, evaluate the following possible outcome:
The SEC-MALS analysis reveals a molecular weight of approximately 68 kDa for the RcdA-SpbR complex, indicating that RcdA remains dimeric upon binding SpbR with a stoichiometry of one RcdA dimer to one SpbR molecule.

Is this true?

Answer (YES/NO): NO